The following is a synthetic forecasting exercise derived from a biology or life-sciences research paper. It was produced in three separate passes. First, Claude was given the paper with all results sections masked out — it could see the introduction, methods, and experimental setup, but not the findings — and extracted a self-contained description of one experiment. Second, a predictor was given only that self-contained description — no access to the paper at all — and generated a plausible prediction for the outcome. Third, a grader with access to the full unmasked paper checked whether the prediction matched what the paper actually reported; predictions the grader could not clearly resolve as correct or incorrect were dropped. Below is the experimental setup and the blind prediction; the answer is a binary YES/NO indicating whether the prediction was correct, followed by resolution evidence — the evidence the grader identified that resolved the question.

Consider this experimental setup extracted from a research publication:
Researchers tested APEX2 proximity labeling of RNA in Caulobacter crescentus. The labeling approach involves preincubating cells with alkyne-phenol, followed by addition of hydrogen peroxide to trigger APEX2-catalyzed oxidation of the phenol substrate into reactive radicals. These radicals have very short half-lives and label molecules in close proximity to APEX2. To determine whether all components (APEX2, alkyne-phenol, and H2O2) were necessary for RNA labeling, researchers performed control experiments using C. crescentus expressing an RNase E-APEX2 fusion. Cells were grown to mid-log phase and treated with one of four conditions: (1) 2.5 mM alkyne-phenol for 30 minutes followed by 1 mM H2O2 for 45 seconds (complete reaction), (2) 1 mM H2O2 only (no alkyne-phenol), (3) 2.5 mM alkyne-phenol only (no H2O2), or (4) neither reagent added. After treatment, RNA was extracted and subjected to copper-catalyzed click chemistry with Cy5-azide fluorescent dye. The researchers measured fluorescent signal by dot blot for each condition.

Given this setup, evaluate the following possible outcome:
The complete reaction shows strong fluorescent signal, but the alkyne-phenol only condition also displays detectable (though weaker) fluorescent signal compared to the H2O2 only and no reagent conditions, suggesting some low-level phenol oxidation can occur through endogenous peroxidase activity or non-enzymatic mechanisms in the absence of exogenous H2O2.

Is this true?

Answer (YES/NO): NO